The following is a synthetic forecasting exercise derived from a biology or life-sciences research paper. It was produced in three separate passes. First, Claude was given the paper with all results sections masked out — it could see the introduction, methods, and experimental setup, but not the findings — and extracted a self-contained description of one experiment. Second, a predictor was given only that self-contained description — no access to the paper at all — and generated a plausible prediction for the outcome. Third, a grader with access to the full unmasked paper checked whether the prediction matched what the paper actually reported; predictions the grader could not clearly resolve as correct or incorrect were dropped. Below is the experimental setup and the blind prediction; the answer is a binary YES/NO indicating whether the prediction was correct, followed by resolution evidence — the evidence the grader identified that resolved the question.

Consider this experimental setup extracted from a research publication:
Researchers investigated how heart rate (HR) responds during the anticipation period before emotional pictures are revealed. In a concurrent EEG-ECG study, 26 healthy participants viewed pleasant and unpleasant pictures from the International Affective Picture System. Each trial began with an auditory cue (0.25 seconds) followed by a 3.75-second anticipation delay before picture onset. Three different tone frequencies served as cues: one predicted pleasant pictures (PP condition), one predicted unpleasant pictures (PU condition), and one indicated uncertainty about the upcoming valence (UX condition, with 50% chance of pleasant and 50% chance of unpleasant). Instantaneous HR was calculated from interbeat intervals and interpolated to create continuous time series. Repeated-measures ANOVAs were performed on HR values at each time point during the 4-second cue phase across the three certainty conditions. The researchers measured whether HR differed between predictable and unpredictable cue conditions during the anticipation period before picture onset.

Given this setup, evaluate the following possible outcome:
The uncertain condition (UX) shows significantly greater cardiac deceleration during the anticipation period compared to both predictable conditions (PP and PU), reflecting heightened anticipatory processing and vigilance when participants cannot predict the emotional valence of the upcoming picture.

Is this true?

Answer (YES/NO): NO